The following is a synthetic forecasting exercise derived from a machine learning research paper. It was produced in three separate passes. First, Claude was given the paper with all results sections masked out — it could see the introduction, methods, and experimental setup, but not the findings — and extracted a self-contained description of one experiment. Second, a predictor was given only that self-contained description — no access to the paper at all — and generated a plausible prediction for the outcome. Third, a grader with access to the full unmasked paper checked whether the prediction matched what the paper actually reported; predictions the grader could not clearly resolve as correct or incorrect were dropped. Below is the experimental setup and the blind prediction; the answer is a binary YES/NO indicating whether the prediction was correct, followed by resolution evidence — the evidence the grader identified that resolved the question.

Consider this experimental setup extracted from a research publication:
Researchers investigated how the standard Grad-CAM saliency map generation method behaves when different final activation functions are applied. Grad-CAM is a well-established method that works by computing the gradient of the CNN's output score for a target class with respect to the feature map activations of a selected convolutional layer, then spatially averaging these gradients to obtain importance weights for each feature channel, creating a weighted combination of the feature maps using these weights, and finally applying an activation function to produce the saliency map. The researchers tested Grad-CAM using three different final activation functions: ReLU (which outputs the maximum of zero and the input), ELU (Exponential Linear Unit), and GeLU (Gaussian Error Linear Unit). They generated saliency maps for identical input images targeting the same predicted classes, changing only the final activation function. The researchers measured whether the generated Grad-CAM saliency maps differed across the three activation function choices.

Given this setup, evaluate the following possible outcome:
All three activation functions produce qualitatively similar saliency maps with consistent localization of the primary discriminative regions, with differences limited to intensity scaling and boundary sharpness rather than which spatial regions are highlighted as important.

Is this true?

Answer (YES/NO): NO